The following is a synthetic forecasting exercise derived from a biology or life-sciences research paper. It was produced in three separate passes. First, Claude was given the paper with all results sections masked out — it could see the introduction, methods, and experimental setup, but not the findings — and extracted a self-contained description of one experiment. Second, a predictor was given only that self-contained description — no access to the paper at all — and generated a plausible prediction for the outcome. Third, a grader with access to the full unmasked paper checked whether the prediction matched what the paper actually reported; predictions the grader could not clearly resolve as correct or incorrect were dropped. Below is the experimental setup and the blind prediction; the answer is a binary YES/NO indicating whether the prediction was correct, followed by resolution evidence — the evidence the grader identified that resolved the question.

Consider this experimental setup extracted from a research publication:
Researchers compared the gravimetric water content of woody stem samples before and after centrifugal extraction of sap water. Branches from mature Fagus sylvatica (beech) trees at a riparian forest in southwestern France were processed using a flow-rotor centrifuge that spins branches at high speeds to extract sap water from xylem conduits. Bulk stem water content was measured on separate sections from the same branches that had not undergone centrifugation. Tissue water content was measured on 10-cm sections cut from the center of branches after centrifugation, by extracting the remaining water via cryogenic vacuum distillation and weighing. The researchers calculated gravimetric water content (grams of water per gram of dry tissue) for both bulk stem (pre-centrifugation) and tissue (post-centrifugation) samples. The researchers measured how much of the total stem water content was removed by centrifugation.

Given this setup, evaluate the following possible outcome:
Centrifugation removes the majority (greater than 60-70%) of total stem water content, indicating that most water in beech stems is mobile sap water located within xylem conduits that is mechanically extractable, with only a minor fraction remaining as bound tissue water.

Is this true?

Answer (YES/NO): NO